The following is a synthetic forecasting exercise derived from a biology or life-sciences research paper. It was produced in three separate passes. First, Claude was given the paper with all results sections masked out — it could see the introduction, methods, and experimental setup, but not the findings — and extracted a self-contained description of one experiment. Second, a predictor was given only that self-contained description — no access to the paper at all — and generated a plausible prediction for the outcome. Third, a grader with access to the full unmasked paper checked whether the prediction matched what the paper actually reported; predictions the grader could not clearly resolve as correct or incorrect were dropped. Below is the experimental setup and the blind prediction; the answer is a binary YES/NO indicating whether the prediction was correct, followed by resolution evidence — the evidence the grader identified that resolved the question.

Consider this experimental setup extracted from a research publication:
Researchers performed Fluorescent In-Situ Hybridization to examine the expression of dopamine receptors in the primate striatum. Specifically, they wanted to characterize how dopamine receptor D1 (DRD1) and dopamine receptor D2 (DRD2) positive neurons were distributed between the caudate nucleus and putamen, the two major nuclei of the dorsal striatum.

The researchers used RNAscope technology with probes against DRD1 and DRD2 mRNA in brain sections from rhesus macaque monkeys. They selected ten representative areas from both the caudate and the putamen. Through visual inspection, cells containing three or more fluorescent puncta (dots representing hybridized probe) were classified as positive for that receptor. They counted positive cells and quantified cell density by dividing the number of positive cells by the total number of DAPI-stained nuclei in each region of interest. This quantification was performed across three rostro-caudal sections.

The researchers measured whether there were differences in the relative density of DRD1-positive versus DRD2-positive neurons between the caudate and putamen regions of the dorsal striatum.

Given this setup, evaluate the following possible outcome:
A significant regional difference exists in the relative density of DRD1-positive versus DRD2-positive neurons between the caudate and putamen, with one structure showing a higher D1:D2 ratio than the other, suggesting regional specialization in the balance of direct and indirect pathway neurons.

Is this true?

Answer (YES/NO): NO